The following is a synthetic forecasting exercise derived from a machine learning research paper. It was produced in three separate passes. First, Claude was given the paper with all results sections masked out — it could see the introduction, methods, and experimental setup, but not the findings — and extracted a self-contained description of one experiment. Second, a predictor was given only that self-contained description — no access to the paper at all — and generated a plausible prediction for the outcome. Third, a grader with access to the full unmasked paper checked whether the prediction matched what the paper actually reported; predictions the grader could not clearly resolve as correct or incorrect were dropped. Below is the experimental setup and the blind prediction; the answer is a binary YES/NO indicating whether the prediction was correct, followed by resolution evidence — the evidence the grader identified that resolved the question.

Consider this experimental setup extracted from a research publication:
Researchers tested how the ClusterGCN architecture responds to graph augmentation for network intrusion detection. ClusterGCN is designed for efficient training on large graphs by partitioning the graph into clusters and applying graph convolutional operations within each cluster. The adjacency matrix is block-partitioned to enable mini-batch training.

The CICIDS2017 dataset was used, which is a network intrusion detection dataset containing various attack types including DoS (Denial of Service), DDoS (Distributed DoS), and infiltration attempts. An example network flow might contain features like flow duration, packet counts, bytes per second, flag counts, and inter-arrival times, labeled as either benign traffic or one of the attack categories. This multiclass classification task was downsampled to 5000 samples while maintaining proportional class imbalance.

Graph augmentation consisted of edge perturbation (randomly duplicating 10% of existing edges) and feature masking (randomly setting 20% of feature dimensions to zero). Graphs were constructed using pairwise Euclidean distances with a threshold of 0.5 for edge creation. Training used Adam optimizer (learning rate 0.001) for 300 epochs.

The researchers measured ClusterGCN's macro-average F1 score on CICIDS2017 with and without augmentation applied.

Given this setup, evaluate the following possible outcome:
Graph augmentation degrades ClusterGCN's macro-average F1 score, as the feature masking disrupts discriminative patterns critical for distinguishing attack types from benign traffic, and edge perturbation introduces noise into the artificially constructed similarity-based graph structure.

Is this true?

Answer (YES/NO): YES